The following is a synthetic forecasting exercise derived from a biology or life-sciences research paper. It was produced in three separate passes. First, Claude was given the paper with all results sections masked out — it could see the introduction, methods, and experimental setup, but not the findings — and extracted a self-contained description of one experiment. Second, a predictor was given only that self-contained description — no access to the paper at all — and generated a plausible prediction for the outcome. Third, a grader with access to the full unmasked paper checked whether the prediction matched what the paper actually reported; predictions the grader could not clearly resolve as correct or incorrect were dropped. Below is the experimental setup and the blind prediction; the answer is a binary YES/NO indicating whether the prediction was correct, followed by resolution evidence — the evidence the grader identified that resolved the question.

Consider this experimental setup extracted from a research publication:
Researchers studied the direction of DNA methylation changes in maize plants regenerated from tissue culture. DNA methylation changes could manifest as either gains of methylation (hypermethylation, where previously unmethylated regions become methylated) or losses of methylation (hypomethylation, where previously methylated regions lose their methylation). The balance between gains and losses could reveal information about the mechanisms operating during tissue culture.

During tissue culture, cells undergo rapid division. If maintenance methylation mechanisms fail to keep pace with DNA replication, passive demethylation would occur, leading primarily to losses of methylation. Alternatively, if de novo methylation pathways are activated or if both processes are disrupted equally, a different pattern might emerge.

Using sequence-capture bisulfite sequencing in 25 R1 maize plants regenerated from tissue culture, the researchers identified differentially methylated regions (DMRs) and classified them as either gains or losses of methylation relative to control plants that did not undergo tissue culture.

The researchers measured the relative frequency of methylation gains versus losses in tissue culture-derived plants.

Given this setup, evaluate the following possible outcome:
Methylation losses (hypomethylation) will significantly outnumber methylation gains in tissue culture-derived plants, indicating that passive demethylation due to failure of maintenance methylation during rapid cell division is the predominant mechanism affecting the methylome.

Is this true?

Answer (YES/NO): YES